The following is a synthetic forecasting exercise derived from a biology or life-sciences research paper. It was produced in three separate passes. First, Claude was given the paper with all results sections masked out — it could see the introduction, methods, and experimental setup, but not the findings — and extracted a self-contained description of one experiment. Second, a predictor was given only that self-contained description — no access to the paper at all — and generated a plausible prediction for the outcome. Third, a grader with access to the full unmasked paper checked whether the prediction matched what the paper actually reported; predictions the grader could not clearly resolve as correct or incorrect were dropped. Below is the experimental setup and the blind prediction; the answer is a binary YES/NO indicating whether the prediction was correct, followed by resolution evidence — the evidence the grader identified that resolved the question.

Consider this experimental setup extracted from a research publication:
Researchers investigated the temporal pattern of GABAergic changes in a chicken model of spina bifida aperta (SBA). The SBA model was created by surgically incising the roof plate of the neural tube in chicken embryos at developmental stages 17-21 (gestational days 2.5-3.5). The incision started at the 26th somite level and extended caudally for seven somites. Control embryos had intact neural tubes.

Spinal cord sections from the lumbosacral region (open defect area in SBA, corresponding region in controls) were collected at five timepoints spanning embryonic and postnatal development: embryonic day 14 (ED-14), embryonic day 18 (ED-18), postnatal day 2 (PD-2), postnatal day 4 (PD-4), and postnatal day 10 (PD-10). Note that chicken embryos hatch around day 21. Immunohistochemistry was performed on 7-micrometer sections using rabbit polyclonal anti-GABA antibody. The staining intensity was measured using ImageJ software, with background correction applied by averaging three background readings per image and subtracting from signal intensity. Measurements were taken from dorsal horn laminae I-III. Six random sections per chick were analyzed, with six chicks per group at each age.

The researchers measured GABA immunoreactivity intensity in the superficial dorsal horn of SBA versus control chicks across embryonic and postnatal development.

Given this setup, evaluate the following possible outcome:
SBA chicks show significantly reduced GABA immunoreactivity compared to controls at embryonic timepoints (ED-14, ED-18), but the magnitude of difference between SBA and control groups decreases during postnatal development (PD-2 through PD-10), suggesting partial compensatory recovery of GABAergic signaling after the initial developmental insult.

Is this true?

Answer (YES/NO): NO